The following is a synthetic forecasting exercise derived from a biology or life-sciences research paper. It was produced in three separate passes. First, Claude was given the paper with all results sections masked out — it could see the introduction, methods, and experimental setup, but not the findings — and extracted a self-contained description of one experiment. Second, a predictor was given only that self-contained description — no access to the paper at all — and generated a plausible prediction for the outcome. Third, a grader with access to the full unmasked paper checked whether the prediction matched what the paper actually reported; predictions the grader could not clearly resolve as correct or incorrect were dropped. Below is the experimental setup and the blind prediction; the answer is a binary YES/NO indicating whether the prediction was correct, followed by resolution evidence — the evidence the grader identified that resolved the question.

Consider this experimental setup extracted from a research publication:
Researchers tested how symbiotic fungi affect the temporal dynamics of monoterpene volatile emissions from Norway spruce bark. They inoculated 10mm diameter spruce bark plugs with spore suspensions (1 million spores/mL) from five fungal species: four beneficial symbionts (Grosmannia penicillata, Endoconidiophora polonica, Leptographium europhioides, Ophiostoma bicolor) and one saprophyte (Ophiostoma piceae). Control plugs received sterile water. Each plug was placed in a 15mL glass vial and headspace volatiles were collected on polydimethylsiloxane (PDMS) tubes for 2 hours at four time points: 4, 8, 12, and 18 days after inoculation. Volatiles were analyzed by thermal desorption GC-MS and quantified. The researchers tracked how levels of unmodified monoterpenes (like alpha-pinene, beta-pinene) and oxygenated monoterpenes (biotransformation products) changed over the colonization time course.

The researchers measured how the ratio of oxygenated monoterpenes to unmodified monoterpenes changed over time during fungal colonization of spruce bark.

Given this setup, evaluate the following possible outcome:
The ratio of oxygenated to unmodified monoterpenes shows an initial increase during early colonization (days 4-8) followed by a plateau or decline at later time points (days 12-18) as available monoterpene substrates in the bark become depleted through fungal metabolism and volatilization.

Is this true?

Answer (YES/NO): NO